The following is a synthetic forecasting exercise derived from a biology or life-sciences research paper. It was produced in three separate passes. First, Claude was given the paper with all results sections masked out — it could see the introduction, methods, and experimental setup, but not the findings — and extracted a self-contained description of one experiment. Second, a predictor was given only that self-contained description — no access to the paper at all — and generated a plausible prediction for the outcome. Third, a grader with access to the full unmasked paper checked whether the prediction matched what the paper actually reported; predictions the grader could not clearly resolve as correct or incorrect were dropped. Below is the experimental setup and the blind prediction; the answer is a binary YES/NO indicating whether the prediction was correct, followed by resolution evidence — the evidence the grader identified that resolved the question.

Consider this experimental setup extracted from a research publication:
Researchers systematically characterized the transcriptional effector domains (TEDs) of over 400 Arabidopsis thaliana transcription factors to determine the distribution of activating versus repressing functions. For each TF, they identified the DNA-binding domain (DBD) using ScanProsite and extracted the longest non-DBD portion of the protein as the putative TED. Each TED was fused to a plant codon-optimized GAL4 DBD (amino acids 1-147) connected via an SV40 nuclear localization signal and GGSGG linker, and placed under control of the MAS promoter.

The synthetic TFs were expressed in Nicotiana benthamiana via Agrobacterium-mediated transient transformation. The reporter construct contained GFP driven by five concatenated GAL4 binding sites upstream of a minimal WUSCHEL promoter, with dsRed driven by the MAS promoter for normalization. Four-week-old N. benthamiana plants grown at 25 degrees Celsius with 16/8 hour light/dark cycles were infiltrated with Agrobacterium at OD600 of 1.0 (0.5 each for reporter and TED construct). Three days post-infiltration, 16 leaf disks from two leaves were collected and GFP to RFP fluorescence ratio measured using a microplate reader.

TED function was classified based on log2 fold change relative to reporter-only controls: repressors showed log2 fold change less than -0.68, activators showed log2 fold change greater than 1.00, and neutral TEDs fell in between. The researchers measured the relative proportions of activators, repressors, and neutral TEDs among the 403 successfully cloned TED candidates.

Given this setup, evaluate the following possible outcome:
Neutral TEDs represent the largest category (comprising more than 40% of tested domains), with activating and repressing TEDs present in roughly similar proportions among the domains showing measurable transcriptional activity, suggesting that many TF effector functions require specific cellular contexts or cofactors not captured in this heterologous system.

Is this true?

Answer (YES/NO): NO